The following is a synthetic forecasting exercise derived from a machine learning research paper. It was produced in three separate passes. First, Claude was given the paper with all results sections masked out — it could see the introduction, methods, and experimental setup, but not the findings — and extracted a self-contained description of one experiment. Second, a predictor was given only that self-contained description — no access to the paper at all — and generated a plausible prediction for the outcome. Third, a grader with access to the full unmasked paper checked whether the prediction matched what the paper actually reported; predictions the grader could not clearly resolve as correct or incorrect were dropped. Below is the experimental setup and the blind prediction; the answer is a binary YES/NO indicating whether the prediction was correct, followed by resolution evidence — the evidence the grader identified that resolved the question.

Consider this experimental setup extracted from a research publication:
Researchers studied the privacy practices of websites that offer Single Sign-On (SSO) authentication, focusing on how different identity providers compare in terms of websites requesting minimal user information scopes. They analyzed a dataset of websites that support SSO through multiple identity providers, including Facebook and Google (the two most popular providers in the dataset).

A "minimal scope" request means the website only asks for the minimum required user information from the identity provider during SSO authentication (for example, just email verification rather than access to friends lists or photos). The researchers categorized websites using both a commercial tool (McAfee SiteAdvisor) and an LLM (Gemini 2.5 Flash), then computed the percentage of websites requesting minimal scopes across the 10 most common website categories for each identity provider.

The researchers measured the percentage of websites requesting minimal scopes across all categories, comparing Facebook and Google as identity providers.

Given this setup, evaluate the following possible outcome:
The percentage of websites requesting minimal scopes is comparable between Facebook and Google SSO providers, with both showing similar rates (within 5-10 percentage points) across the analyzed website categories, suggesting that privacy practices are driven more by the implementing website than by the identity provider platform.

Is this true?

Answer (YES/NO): YES